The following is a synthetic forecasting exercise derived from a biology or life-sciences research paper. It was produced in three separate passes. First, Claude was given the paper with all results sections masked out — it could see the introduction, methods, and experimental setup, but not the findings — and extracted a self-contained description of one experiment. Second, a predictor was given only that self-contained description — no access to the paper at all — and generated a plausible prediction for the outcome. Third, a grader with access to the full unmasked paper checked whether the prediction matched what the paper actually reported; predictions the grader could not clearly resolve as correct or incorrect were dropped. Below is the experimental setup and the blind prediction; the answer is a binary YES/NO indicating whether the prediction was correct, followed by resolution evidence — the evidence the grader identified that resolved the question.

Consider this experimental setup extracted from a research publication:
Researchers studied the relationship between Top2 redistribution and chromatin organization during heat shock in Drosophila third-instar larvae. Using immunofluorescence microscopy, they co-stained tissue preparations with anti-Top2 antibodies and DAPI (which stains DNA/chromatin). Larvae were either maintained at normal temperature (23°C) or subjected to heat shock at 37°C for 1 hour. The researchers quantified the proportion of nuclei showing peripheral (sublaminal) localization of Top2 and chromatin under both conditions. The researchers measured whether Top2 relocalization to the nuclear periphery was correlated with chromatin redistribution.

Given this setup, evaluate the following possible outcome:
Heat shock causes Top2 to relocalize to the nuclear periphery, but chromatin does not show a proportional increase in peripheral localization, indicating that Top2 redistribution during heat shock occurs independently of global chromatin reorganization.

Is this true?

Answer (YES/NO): NO